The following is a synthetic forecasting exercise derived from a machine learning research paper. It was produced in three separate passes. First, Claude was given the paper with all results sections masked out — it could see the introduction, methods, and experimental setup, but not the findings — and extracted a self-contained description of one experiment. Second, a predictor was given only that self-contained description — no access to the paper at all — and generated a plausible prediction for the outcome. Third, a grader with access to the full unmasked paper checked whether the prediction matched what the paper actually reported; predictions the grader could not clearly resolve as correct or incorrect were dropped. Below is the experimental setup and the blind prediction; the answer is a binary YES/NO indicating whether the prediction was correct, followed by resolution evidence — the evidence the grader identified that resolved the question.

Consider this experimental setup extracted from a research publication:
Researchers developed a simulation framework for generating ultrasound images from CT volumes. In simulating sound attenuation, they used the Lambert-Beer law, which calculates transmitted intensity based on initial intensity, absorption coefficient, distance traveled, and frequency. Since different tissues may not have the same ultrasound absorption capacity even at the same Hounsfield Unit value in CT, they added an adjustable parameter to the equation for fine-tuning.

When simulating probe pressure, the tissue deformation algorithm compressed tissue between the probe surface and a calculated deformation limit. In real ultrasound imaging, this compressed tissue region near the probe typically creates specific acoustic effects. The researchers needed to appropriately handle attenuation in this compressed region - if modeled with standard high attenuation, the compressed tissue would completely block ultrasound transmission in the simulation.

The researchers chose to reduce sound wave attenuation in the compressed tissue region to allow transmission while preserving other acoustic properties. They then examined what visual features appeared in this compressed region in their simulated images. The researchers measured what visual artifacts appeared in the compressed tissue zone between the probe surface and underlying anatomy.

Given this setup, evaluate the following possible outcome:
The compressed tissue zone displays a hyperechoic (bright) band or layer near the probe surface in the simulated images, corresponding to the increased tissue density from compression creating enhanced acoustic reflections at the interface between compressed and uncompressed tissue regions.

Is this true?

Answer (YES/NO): YES